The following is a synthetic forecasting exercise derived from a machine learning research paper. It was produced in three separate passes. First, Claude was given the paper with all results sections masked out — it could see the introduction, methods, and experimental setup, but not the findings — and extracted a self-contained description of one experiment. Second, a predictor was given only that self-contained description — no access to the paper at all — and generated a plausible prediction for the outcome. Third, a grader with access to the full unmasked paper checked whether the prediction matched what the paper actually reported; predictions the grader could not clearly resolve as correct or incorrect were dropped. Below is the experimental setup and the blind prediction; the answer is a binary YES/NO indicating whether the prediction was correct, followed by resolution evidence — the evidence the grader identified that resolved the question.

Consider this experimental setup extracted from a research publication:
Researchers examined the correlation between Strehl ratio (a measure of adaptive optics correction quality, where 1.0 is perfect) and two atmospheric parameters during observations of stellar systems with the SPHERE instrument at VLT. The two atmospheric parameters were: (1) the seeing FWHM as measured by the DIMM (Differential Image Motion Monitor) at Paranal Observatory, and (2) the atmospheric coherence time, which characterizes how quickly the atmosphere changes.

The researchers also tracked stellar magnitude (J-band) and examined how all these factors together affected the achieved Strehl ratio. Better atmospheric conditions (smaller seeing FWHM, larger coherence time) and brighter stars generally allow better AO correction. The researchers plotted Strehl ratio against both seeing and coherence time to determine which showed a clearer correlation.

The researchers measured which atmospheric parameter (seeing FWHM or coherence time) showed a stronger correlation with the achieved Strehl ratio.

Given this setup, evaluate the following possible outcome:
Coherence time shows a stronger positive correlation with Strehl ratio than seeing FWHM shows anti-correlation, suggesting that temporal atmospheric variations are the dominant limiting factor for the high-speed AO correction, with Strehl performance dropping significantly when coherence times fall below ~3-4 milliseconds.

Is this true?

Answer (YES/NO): YES